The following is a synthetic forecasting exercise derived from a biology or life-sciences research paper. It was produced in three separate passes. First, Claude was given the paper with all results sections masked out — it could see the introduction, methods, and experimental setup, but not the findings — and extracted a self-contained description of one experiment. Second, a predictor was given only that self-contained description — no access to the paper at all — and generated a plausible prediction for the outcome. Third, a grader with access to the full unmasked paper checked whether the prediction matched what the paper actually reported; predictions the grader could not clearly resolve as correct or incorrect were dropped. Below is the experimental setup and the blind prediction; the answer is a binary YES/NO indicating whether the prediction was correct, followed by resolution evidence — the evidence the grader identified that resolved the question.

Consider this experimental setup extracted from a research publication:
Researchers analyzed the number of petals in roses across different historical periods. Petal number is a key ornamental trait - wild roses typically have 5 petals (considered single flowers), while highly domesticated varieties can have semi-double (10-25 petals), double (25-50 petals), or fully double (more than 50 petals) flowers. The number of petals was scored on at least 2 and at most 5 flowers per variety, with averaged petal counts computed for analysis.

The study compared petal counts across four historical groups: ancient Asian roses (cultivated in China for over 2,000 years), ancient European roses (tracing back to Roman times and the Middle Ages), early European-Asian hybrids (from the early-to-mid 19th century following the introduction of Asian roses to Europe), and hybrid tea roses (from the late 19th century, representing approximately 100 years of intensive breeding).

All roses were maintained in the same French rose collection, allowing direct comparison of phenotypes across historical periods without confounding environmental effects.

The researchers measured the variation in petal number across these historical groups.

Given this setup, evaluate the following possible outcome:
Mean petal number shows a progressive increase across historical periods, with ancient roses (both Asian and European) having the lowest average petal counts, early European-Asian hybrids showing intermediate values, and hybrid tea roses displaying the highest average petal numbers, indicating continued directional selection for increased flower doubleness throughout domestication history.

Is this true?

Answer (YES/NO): NO